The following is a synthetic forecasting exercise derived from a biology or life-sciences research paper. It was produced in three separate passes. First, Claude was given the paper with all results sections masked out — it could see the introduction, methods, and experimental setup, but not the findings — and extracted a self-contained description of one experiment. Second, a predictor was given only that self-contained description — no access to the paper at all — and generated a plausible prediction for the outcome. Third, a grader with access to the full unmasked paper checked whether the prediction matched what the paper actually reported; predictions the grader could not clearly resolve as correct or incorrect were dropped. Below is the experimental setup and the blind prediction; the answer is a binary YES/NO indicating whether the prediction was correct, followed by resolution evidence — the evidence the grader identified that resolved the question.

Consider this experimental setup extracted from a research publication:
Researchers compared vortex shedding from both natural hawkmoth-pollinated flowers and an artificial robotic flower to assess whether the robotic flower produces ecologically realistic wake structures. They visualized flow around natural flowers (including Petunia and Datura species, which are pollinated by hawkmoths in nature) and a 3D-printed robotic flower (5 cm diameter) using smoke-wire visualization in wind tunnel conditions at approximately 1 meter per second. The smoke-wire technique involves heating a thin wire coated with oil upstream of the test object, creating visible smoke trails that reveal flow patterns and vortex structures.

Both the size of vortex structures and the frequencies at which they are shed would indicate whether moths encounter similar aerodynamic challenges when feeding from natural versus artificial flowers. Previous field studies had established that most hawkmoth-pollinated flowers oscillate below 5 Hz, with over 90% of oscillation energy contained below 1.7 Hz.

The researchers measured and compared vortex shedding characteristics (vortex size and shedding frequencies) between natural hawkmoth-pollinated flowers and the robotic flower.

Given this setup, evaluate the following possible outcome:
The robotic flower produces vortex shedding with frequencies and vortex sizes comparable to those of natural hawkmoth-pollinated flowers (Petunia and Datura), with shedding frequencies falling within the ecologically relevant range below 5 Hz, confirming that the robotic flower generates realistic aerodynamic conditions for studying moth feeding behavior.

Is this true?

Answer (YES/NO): NO